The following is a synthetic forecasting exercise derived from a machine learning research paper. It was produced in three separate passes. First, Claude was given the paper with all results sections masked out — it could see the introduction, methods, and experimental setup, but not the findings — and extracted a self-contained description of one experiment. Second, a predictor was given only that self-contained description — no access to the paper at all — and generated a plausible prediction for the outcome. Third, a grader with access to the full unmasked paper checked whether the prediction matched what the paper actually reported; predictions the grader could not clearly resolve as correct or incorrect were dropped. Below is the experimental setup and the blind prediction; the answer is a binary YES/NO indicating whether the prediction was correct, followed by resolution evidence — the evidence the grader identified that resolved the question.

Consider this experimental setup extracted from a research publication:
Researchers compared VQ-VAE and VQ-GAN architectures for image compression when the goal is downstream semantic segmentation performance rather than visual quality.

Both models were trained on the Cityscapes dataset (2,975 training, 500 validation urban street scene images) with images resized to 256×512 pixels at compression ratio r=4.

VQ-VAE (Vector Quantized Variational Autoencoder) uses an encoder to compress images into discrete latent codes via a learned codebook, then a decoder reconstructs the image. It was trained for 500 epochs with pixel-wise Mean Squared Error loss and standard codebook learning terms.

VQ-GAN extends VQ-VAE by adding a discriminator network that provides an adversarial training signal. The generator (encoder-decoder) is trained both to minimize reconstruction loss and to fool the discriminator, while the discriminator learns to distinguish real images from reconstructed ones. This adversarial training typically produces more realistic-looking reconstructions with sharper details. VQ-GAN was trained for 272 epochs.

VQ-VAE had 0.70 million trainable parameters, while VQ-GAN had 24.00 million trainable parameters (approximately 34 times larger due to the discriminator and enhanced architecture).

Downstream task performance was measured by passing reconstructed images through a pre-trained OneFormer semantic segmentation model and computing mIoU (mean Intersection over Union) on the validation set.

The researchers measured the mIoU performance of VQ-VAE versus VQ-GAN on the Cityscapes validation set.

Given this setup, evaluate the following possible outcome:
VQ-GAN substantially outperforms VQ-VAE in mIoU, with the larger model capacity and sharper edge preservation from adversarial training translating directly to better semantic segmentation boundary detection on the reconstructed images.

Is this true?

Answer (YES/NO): NO